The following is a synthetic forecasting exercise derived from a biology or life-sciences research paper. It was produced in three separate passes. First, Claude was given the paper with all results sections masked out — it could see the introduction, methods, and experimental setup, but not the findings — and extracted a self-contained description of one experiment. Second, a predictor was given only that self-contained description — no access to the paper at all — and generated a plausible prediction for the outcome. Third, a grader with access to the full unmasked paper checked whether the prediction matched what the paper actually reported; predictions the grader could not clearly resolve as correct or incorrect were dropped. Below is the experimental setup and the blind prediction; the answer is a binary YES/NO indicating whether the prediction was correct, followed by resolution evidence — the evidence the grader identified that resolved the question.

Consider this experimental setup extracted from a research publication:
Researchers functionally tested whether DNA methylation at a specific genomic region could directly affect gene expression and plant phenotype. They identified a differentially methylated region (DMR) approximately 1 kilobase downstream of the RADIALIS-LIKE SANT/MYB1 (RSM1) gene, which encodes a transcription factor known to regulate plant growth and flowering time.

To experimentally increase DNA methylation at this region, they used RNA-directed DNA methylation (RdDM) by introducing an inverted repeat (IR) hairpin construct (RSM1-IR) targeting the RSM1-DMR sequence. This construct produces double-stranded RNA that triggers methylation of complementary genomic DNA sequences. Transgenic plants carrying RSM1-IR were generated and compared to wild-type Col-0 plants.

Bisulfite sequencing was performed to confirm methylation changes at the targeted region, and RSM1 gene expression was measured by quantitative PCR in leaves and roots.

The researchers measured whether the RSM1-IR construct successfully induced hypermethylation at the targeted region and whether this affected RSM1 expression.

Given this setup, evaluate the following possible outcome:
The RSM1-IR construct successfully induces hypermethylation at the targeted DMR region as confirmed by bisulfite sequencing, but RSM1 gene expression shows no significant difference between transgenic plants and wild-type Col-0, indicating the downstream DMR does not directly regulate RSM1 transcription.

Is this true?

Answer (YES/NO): NO